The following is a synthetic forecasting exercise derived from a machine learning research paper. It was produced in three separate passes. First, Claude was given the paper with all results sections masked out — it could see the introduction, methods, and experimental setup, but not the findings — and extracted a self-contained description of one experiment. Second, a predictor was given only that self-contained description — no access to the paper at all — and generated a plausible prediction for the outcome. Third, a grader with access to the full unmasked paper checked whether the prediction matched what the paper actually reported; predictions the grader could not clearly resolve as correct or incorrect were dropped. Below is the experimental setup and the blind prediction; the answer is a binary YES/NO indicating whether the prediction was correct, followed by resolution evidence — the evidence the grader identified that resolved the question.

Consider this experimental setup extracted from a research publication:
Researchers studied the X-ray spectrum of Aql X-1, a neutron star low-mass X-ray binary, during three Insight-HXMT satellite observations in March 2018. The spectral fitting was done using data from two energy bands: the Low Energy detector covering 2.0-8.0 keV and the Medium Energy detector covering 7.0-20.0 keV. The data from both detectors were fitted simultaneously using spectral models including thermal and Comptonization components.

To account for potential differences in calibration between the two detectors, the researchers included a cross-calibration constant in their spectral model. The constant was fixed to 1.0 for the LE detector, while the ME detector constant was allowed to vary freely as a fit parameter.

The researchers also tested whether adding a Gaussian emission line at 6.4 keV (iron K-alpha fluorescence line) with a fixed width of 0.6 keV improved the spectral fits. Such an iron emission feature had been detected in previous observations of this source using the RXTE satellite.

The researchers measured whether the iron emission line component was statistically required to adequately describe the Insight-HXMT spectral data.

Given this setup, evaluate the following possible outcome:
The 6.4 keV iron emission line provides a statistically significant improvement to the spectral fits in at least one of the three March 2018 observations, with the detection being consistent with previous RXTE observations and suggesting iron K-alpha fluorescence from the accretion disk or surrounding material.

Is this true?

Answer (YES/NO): NO